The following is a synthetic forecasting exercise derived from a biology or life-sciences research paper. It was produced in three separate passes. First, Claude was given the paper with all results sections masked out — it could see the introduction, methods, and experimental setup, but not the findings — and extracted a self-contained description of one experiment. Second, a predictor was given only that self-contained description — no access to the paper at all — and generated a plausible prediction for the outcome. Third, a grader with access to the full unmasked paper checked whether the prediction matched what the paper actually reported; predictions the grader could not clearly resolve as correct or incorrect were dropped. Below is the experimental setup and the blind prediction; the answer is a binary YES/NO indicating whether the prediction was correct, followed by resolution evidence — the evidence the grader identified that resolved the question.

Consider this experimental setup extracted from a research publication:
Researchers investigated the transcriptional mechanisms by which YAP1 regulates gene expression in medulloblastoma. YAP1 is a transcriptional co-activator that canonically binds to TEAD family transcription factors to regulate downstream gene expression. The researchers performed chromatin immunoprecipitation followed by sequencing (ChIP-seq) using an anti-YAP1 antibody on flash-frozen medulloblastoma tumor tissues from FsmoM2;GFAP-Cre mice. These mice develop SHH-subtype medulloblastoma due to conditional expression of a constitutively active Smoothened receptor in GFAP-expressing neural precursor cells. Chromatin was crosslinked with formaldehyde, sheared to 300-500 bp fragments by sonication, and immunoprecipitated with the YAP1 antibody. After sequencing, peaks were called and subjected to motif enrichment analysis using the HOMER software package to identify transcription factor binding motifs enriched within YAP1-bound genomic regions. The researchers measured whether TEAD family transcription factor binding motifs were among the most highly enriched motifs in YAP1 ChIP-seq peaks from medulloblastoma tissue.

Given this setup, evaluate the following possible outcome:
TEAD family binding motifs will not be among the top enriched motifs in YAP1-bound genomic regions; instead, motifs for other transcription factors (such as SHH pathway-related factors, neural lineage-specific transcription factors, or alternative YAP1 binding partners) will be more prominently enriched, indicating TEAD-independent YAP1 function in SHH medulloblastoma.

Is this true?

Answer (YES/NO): YES